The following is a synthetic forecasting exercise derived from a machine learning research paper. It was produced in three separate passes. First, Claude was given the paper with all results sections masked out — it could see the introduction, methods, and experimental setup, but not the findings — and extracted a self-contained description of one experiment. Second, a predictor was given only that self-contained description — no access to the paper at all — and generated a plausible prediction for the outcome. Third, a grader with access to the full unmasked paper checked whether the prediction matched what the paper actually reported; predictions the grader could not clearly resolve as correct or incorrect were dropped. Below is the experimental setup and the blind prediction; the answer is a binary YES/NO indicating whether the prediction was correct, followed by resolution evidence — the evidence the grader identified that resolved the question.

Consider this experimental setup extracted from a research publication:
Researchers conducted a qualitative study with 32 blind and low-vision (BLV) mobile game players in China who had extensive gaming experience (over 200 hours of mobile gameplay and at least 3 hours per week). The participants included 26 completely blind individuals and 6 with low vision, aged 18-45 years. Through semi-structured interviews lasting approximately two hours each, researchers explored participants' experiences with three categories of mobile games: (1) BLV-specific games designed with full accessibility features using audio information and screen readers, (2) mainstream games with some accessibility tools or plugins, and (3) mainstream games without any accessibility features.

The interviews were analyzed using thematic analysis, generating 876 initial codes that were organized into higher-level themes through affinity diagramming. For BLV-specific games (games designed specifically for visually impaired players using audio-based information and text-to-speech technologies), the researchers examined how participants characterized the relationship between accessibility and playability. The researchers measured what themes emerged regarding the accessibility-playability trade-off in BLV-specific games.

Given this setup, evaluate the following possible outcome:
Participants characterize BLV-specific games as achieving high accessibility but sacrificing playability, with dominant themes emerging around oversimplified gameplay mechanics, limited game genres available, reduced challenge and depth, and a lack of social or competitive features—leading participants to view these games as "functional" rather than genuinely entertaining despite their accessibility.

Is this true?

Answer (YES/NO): NO